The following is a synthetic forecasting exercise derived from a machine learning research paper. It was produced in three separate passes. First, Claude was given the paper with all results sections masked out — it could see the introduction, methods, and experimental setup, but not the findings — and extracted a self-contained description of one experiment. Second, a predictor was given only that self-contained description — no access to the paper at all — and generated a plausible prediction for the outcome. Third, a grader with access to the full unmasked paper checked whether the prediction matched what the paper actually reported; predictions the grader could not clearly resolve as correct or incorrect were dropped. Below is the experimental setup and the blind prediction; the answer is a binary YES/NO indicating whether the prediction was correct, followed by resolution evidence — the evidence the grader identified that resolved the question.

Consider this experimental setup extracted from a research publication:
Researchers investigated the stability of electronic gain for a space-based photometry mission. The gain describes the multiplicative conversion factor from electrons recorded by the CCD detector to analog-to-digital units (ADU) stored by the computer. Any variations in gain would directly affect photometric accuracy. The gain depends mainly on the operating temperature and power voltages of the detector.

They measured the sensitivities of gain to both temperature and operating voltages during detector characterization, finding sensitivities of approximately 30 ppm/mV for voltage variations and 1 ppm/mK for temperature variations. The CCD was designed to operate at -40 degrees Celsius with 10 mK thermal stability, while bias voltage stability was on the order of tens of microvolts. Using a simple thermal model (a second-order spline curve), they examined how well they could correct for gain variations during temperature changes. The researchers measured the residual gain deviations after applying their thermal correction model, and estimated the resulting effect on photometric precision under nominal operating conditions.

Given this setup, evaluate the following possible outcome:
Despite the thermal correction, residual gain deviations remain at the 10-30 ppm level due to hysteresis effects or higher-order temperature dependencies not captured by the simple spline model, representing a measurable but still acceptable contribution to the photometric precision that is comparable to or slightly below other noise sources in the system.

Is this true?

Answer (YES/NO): NO